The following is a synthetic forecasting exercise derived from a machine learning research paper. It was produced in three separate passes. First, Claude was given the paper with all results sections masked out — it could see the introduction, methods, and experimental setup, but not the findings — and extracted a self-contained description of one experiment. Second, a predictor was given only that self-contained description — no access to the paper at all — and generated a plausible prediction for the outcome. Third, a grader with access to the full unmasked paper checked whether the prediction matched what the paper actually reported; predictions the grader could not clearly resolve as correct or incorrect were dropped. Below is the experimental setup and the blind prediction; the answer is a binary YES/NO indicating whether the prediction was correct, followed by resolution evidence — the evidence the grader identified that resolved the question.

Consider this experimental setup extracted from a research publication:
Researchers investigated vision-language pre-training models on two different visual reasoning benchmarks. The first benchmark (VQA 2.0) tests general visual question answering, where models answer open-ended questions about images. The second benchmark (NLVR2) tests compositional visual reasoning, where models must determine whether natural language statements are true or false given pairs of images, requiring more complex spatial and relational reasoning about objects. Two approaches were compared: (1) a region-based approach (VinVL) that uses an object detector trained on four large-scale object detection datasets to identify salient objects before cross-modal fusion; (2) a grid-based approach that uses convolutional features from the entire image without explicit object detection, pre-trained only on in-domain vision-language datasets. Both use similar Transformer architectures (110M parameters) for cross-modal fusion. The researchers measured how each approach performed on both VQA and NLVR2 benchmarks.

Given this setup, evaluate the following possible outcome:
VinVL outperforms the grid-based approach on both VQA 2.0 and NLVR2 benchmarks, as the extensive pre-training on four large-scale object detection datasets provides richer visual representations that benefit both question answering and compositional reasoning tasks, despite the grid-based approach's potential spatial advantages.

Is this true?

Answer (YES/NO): NO